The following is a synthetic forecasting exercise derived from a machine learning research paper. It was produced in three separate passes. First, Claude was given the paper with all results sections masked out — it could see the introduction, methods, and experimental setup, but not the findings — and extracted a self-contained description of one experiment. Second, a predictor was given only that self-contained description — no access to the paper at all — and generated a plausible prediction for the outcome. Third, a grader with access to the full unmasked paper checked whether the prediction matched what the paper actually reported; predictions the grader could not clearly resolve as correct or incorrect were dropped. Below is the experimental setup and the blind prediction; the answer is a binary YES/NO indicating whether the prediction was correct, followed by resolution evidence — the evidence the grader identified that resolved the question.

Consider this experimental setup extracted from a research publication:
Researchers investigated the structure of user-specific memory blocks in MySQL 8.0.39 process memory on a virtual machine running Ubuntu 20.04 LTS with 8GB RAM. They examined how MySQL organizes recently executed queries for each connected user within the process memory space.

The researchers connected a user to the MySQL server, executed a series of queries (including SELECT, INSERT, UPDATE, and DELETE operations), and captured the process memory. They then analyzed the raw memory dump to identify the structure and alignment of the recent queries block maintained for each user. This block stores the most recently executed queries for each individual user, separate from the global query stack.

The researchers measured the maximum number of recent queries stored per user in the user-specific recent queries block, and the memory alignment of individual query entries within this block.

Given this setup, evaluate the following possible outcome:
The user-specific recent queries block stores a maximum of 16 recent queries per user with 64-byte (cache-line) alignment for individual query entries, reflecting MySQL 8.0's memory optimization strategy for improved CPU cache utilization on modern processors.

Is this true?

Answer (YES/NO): NO